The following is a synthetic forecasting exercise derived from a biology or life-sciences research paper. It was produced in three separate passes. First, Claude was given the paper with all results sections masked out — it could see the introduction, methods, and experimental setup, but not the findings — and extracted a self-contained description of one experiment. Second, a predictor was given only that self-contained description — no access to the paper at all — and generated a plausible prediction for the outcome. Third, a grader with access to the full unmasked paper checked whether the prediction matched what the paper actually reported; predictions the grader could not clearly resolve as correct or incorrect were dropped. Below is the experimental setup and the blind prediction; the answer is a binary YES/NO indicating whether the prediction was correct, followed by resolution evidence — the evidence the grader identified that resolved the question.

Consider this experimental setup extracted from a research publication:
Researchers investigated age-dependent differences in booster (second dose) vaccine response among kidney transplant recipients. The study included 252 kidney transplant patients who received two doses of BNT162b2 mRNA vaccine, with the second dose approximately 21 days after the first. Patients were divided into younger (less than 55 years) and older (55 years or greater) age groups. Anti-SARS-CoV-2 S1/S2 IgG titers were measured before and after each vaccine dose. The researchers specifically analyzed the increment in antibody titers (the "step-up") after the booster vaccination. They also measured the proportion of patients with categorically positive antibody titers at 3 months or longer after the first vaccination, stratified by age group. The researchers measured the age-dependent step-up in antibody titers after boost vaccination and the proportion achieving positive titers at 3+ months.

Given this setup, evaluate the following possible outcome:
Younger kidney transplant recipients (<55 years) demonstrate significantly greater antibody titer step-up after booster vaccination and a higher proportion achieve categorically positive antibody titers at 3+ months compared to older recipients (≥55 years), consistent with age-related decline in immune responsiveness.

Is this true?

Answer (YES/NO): YES